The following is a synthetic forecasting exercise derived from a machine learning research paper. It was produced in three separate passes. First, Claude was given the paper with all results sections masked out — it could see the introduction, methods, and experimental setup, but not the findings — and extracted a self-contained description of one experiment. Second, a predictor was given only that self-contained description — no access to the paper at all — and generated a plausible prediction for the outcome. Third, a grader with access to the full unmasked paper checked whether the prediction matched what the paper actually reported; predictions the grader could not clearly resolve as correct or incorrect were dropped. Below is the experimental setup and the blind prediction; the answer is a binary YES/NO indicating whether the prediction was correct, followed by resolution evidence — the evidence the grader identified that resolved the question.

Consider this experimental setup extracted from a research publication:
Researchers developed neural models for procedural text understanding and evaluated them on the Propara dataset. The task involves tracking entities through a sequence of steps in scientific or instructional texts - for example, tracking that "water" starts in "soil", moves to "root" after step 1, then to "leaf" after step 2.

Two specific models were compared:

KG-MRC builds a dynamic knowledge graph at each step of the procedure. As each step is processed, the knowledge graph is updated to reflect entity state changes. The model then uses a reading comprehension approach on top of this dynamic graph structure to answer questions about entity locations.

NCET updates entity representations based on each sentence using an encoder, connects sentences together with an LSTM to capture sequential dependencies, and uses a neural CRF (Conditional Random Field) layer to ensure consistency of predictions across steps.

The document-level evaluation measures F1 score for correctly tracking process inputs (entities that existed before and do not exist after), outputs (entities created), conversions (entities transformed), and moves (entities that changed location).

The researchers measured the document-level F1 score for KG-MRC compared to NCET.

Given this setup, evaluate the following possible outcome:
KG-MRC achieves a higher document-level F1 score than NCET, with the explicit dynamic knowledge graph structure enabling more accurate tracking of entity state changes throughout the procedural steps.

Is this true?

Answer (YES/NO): NO